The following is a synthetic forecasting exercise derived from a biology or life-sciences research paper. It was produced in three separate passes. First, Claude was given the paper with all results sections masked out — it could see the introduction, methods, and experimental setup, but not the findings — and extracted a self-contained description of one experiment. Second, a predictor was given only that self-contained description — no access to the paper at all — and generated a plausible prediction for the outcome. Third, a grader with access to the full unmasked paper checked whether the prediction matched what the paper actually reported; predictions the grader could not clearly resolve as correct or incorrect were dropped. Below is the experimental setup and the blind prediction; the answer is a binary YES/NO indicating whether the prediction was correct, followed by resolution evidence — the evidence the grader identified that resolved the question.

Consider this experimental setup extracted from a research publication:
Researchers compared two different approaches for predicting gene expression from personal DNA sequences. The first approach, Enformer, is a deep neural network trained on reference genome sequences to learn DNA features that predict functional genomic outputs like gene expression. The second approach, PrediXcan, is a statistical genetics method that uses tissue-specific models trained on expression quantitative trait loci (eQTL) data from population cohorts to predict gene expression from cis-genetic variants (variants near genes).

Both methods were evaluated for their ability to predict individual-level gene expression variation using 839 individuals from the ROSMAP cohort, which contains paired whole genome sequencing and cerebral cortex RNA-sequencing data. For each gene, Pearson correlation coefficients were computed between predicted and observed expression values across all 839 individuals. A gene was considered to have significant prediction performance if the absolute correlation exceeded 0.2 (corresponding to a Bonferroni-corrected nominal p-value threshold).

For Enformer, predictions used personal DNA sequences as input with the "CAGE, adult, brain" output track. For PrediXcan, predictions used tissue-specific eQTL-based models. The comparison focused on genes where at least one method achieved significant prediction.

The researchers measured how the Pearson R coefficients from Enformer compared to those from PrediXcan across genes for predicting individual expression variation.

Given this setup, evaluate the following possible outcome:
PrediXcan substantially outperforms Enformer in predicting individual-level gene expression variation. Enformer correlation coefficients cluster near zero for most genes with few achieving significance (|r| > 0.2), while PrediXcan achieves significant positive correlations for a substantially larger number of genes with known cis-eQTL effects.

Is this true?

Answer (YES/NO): YES